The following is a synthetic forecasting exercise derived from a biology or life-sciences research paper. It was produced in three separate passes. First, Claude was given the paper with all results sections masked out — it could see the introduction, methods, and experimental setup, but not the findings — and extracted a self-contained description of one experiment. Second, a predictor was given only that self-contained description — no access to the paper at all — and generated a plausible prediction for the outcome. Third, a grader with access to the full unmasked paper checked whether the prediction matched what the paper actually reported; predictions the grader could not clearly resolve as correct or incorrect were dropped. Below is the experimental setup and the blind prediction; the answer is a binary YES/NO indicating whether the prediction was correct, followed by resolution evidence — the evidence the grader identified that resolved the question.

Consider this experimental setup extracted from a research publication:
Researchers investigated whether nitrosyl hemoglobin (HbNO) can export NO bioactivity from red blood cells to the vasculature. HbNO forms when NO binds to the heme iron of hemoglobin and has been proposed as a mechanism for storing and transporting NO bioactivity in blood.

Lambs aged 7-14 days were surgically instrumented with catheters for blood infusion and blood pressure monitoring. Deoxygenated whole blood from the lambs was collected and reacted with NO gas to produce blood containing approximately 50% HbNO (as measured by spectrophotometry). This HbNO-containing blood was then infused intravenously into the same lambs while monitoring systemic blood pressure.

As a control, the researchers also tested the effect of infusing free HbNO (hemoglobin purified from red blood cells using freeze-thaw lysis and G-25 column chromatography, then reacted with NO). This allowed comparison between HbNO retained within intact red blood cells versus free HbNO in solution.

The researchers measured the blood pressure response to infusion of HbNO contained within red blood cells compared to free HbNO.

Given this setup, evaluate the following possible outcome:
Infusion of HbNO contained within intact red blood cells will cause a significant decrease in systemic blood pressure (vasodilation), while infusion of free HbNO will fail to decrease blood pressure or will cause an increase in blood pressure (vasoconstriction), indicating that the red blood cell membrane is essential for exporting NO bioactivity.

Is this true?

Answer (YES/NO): NO